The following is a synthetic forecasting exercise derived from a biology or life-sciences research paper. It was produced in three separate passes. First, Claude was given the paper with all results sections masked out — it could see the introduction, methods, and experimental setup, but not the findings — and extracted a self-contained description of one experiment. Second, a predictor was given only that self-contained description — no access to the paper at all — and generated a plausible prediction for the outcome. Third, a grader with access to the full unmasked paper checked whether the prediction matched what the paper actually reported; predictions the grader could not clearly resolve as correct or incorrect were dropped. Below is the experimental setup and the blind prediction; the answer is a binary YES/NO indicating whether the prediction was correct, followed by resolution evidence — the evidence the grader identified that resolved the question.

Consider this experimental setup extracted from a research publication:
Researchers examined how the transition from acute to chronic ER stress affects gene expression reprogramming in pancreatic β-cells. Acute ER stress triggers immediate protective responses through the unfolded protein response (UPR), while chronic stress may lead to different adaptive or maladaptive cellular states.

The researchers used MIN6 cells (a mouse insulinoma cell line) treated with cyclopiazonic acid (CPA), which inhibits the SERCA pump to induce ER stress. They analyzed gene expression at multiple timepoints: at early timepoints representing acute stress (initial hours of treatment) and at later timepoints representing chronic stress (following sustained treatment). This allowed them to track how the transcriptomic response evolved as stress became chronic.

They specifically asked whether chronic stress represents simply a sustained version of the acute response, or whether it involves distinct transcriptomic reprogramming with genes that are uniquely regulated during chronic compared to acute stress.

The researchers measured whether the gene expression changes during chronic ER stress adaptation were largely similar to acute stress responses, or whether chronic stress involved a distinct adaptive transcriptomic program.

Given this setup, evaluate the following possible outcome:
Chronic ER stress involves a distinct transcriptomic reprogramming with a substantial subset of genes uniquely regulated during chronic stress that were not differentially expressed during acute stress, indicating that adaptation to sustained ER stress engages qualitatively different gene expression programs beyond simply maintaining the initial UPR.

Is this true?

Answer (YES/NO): YES